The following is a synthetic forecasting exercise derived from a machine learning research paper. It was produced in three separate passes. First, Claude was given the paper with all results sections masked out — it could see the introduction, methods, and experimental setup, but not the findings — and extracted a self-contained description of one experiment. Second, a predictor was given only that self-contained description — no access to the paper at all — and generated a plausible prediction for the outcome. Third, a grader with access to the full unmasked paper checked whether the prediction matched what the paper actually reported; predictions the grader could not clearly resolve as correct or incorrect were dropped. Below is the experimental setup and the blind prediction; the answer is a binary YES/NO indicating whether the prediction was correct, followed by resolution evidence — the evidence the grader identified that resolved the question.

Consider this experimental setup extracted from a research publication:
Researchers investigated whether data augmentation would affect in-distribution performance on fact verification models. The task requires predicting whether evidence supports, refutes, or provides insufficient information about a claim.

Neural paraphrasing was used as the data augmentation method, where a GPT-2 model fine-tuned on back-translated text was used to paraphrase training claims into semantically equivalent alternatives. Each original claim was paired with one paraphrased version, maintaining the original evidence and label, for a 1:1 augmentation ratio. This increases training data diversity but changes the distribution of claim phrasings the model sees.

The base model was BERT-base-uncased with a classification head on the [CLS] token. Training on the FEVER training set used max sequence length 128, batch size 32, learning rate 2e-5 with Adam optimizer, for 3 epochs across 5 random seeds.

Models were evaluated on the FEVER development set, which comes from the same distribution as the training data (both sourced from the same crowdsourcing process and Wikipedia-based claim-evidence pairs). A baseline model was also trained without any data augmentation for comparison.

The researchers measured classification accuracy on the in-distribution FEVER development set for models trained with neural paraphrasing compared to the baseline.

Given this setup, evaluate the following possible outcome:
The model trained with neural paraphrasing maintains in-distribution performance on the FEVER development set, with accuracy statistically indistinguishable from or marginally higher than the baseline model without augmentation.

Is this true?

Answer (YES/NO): NO